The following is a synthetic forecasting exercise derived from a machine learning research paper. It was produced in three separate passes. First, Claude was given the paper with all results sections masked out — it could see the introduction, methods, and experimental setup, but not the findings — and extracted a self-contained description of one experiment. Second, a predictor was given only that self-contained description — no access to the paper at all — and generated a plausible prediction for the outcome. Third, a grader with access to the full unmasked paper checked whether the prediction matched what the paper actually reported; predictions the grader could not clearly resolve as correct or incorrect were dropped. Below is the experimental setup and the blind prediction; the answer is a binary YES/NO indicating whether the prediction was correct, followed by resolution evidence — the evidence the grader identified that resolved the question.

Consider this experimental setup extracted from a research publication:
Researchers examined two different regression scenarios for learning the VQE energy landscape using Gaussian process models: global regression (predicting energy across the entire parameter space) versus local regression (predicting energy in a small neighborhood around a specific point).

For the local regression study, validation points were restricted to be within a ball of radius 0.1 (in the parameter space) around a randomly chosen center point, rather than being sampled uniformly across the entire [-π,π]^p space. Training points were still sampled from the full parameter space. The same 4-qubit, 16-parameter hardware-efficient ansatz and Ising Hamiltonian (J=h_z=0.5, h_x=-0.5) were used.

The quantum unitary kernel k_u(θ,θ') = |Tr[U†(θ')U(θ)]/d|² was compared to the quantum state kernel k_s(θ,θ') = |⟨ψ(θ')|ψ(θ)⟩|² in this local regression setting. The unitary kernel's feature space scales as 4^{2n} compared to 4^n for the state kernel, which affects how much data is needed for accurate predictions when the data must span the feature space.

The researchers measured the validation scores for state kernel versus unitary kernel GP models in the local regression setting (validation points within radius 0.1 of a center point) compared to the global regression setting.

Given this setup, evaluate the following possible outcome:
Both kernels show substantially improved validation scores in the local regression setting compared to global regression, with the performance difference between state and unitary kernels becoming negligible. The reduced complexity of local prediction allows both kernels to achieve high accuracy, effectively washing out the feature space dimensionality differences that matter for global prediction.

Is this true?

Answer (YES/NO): NO